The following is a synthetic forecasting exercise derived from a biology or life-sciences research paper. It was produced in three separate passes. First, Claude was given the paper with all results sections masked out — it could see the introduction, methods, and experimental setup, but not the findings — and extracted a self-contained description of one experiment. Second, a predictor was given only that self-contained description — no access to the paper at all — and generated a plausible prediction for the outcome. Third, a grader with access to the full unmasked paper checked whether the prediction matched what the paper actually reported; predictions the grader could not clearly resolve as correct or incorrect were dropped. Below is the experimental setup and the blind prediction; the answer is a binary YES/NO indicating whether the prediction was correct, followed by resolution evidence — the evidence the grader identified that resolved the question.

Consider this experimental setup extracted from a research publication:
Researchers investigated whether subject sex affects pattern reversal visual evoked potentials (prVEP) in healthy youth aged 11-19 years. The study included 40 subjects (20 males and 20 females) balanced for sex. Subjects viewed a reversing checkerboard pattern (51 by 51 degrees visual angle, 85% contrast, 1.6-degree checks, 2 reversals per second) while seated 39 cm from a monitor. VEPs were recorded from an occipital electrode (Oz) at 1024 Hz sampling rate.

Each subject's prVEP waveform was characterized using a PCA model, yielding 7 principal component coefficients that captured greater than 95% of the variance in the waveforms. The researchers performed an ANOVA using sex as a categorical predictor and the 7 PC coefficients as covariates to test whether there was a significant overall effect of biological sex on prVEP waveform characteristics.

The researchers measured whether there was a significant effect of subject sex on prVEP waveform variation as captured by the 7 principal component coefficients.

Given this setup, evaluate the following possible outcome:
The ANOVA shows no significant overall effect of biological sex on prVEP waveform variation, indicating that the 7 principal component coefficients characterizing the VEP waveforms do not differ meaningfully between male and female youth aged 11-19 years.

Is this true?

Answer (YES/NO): YES